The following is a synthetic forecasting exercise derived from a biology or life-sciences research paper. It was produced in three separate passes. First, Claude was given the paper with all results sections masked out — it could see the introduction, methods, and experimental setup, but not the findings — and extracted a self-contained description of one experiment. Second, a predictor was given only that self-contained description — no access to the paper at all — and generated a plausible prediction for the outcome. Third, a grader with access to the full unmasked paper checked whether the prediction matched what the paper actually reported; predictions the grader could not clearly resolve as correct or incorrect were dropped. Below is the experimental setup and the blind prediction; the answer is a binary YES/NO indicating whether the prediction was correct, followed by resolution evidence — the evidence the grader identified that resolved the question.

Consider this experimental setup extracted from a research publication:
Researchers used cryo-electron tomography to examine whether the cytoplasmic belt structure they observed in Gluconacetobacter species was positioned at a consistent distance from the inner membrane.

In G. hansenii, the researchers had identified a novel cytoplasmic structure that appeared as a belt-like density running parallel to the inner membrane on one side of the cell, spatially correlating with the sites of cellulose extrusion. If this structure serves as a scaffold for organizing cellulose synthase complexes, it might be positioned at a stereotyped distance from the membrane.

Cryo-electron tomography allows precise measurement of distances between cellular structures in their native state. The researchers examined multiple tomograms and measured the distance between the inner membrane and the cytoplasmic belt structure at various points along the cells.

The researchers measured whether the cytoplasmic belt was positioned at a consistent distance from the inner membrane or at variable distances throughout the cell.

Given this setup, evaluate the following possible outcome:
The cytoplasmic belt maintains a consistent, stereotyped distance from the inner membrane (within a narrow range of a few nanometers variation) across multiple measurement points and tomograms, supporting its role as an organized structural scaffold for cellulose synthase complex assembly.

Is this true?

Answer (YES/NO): YES